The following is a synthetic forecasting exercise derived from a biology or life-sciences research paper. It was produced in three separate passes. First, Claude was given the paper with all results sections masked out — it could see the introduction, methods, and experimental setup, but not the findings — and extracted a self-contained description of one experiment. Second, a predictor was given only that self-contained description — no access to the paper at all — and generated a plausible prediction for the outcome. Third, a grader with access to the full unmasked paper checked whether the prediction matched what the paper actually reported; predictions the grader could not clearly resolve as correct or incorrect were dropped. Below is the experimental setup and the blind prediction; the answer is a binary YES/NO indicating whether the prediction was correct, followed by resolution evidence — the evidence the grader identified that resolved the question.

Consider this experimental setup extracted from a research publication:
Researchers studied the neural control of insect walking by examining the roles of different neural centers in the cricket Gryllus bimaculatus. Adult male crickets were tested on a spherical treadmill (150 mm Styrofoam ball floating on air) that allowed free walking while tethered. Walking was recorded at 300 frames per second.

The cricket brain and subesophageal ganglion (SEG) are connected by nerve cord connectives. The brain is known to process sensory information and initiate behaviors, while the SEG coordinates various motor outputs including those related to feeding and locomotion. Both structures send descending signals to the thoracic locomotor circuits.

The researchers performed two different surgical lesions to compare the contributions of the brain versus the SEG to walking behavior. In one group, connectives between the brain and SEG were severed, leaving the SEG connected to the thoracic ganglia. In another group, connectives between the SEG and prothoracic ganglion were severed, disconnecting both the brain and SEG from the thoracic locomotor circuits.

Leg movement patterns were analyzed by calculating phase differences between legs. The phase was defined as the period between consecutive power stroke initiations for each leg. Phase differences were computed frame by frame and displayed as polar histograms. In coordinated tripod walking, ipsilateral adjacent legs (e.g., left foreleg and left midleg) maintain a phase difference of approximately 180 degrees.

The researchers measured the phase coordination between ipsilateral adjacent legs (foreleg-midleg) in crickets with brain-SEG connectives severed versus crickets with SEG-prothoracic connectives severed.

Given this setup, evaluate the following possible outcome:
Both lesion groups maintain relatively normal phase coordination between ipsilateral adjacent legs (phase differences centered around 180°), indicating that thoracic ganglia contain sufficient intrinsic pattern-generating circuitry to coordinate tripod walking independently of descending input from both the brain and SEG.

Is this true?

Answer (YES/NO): NO